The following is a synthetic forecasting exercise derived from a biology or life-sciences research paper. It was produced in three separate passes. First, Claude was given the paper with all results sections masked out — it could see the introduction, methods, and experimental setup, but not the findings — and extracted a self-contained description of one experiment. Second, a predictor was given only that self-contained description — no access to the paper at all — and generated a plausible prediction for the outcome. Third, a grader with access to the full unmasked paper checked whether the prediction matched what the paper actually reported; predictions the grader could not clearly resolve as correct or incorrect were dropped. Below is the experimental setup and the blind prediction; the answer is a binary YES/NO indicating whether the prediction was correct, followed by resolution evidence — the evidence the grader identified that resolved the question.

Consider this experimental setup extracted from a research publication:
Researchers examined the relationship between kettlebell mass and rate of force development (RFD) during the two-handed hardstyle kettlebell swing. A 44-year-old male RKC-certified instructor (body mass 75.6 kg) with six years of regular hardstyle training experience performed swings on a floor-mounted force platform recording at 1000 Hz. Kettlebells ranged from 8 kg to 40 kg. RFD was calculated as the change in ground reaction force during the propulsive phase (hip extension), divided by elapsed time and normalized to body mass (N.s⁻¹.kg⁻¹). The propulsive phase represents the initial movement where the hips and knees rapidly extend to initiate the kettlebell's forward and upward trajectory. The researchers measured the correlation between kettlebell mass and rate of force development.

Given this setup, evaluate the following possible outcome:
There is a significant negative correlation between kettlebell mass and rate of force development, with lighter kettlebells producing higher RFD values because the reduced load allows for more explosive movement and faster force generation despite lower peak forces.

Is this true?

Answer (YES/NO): YES